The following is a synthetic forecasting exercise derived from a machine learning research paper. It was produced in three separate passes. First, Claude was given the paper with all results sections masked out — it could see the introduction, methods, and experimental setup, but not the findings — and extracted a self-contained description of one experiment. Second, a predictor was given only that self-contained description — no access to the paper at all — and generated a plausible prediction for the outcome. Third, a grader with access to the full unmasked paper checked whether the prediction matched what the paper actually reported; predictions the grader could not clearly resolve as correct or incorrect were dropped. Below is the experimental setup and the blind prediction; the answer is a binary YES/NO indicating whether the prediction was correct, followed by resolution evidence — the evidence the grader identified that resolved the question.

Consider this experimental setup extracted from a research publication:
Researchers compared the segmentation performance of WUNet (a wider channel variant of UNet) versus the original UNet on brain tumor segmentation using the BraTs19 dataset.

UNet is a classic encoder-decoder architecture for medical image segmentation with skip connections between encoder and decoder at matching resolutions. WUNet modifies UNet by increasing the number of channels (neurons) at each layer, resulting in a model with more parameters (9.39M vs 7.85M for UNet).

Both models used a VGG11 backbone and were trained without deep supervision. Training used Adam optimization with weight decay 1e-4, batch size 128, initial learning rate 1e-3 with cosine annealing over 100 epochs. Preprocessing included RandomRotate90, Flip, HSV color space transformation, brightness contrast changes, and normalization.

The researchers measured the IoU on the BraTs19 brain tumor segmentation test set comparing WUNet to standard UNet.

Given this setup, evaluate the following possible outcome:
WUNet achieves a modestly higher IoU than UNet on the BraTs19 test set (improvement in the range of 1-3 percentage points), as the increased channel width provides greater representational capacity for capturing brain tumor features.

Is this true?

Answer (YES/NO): NO